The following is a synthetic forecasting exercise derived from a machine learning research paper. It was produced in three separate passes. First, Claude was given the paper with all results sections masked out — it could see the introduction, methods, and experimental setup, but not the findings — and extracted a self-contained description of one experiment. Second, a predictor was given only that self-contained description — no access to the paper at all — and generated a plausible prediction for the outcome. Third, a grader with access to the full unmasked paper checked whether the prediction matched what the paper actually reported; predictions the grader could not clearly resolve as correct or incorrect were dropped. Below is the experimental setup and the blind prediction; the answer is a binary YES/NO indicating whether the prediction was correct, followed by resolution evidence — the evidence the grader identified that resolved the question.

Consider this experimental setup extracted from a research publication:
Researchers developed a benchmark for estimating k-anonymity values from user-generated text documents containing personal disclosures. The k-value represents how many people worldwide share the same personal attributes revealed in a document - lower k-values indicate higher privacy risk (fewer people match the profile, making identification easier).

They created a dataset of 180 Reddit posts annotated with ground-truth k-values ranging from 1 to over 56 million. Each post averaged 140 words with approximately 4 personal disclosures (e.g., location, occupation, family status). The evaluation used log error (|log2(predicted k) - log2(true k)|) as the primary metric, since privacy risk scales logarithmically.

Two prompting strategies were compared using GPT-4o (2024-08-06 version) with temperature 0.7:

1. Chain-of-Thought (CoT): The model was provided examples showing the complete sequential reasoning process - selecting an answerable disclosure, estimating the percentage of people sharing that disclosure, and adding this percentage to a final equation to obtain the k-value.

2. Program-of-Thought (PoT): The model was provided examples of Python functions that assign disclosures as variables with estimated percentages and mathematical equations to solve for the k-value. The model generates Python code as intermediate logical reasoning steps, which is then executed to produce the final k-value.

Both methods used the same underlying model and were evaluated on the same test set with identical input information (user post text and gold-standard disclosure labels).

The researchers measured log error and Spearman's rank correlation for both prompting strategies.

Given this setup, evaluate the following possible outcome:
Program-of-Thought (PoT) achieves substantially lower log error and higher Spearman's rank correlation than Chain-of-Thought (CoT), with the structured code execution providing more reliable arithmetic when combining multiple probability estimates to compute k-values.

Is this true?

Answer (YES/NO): NO